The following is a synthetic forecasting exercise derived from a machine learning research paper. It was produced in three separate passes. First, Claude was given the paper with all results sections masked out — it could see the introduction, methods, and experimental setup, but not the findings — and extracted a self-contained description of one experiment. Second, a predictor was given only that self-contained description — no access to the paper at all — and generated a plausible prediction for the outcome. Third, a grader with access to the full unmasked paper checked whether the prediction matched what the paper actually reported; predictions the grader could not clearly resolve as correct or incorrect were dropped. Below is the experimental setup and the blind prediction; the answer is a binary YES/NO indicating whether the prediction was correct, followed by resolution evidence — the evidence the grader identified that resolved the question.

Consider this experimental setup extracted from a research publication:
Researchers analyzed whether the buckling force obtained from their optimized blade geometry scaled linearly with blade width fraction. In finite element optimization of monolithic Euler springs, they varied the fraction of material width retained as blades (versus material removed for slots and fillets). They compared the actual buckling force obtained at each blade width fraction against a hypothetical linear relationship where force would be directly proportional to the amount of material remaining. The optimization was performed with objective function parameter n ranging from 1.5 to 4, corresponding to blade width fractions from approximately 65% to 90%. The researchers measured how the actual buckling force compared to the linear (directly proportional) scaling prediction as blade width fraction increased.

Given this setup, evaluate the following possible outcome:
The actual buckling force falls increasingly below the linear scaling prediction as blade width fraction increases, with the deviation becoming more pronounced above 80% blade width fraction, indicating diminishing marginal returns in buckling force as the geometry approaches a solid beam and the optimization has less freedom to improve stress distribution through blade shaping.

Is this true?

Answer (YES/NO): NO